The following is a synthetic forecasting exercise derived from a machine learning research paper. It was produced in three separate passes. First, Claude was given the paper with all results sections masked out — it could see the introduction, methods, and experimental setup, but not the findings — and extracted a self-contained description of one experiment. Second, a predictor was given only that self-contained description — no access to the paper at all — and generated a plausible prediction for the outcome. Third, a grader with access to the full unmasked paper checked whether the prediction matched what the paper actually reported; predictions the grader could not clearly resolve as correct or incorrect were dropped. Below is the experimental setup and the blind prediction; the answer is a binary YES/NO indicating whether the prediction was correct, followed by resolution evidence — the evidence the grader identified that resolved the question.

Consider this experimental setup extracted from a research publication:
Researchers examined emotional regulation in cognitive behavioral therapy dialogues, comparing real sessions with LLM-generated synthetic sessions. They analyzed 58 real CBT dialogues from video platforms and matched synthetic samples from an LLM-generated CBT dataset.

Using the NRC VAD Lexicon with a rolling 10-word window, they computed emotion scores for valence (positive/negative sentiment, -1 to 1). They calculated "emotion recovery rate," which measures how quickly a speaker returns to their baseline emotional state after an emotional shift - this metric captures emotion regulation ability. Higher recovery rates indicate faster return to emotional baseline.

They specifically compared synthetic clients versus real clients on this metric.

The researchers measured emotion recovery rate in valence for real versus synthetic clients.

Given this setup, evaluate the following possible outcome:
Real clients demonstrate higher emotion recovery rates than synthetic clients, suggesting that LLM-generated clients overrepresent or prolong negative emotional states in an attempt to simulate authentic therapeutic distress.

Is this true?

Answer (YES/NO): NO